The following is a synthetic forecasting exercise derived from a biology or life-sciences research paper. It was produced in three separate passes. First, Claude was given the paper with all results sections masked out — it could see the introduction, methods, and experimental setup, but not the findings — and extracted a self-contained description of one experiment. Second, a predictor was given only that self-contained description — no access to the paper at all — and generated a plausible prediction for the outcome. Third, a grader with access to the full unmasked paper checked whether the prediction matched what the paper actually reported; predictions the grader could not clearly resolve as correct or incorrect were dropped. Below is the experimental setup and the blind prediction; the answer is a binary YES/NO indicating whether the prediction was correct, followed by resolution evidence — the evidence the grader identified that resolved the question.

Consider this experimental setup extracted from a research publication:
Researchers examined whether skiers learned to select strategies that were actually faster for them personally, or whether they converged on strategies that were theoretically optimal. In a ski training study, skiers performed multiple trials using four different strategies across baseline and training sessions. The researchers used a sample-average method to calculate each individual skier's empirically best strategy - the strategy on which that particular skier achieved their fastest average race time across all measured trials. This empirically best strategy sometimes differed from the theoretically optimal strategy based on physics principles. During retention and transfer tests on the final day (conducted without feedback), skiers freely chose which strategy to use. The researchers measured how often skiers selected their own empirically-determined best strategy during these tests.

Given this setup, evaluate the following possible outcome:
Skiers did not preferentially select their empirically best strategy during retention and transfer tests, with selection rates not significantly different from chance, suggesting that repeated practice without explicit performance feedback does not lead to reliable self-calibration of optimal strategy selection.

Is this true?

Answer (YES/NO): NO